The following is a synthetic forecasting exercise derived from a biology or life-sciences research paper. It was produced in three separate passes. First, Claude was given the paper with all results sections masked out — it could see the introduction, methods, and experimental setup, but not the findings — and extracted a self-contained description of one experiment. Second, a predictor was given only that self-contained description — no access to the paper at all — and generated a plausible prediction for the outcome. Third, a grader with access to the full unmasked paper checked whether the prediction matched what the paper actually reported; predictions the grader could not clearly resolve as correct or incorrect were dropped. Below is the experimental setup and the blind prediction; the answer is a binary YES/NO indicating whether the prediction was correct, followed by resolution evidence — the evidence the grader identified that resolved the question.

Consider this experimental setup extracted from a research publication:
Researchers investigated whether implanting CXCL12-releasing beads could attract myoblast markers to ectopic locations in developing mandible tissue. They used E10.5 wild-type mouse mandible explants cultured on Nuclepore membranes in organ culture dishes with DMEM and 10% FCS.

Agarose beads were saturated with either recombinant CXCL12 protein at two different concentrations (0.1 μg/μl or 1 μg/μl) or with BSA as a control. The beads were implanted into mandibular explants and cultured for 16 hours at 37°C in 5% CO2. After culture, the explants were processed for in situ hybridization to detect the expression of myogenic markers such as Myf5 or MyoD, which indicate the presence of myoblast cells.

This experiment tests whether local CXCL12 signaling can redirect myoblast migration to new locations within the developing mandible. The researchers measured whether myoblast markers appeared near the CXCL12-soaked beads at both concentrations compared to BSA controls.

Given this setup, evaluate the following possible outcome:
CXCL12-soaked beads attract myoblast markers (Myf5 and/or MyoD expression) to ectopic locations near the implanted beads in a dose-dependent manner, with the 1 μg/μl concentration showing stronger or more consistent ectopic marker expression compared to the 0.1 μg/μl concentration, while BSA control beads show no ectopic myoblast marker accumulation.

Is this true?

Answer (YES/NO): NO